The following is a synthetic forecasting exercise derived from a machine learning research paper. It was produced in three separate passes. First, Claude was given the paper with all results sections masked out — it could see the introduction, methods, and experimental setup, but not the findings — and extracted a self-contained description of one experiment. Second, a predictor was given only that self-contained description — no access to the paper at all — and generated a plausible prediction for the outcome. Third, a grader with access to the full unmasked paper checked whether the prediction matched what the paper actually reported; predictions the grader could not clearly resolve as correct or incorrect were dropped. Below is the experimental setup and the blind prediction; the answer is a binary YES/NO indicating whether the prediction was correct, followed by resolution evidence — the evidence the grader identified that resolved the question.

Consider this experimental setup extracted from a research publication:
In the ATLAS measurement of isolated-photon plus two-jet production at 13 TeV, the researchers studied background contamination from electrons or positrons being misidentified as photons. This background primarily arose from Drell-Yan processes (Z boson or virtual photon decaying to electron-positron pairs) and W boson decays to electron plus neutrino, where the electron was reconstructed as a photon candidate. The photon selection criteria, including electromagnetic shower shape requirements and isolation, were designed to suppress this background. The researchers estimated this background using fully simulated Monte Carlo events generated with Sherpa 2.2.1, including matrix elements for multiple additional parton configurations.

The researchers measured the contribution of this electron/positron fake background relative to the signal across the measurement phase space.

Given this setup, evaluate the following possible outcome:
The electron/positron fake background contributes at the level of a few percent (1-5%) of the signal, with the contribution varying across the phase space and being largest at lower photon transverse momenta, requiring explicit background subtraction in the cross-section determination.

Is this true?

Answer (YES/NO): NO